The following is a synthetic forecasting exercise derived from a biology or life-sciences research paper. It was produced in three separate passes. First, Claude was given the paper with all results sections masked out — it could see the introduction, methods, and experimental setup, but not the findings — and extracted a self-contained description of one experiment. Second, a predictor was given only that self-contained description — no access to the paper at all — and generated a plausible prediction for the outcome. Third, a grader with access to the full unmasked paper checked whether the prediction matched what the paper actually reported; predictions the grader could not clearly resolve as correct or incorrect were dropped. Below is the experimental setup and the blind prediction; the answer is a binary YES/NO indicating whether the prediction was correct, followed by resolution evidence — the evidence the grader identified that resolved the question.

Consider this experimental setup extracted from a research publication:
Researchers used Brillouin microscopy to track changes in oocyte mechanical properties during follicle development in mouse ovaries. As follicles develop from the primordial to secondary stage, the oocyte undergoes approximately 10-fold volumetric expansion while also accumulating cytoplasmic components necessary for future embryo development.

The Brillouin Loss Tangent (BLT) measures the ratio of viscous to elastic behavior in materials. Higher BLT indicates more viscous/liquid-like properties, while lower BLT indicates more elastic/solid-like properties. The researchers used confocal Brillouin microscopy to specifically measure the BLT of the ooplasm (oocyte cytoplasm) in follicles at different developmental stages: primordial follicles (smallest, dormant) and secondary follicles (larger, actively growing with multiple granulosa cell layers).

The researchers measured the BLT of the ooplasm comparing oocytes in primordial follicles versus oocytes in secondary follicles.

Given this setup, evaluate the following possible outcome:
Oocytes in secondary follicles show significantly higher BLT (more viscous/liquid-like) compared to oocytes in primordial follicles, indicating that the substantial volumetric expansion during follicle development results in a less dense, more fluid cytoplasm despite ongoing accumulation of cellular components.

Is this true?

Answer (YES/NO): NO